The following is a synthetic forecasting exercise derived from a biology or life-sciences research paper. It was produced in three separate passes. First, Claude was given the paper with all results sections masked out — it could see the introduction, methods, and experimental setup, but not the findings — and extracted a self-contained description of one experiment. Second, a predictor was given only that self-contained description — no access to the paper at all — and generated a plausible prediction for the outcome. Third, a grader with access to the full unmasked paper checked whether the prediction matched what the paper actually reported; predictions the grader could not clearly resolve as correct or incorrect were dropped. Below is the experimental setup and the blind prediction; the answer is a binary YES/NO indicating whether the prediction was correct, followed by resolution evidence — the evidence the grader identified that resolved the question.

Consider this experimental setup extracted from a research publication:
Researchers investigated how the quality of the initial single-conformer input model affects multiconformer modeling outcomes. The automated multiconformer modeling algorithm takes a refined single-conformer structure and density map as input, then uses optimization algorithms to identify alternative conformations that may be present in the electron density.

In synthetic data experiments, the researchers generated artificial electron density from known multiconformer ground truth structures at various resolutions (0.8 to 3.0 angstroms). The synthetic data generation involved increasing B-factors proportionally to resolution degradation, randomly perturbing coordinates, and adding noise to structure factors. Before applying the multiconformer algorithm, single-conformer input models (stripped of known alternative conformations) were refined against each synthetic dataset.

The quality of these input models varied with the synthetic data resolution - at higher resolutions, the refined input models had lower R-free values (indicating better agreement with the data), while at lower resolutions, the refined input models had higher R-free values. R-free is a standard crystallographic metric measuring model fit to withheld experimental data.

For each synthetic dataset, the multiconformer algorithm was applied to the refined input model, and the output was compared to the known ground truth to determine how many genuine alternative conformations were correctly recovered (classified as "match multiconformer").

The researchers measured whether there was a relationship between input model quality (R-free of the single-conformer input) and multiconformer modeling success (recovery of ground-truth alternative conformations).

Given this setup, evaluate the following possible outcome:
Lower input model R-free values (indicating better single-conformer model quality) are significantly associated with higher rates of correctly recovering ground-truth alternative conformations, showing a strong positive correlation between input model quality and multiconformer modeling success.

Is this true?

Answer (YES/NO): NO